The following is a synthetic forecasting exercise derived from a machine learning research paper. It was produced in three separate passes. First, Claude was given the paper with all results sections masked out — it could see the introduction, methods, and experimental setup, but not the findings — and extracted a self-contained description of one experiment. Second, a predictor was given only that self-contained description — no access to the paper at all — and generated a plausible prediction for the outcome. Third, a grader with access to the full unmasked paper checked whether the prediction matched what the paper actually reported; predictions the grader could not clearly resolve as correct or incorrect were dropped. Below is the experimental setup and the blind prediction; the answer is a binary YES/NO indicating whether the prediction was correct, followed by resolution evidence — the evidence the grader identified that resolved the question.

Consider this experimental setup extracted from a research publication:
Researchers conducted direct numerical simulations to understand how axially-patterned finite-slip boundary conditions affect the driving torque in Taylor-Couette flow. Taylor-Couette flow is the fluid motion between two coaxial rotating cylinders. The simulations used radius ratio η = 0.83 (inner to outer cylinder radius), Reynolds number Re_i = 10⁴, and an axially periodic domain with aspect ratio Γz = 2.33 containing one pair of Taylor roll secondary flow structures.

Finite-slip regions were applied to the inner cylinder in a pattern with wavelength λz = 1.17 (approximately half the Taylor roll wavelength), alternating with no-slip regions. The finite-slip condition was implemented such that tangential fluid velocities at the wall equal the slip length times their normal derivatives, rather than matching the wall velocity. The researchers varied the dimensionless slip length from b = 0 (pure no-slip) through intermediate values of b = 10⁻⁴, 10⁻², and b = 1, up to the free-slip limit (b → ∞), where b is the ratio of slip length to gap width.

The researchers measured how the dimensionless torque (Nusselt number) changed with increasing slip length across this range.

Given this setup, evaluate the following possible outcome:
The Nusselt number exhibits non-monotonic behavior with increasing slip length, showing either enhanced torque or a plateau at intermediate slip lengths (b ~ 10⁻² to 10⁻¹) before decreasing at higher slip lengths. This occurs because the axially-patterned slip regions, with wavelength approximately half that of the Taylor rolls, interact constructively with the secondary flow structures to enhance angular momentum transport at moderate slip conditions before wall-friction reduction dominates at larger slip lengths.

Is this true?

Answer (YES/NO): NO